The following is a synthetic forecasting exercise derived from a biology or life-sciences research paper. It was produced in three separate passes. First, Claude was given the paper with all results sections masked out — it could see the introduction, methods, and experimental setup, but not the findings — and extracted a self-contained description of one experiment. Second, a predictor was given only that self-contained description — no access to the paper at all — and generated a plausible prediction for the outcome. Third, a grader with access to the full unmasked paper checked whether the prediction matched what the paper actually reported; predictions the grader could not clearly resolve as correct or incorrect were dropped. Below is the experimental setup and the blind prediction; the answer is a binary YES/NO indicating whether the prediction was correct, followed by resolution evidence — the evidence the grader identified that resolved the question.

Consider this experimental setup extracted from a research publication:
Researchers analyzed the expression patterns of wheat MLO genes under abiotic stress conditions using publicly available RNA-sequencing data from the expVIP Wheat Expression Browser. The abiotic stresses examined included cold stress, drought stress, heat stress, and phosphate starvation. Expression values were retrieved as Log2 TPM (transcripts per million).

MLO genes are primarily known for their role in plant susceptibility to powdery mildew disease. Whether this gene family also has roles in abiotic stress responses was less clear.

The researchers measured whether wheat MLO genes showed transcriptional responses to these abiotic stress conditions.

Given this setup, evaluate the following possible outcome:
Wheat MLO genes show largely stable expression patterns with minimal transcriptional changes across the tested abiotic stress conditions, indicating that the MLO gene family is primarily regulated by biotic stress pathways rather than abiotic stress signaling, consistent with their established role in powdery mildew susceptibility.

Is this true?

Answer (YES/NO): NO